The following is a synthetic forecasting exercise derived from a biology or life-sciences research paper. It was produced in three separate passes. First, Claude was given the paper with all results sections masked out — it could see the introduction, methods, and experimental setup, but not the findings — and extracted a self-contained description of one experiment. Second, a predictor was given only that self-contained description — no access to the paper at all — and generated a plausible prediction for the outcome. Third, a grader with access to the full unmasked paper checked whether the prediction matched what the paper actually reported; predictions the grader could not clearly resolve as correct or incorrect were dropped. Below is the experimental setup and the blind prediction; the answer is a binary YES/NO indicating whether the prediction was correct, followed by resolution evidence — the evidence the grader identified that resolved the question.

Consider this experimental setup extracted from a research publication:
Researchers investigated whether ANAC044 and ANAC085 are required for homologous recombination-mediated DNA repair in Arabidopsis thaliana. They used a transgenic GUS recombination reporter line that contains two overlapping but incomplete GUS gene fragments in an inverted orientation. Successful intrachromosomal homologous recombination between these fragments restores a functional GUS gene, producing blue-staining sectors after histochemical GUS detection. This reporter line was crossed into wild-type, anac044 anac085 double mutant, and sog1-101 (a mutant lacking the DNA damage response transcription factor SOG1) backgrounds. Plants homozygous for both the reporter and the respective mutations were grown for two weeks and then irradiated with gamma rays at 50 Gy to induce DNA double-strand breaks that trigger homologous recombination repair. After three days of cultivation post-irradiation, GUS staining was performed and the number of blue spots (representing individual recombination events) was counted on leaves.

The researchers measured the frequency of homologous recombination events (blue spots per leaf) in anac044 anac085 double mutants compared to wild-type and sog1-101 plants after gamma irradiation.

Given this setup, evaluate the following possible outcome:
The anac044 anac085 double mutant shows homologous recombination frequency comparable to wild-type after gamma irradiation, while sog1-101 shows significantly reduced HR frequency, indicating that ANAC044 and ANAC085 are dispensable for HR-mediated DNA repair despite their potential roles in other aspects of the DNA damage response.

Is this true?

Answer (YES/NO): YES